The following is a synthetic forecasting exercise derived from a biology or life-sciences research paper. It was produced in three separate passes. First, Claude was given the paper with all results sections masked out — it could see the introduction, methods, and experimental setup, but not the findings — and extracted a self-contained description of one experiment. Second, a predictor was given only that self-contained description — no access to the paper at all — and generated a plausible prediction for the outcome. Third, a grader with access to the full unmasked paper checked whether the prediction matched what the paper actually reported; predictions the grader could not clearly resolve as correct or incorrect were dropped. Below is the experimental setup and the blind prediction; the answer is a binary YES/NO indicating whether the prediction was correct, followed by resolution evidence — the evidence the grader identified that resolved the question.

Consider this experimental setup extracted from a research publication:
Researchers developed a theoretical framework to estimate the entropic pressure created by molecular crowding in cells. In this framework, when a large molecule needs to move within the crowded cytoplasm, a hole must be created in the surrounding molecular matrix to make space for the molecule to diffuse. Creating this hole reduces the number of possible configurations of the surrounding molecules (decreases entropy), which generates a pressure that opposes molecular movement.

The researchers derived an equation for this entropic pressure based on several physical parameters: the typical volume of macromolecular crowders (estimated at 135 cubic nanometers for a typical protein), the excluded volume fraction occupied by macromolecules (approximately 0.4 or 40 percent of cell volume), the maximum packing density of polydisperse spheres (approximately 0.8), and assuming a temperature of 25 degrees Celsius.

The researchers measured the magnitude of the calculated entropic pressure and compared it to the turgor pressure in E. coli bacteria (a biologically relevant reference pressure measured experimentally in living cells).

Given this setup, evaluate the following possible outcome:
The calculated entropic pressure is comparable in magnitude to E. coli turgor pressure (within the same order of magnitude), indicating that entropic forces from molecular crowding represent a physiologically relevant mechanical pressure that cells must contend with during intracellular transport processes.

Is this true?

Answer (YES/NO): YES